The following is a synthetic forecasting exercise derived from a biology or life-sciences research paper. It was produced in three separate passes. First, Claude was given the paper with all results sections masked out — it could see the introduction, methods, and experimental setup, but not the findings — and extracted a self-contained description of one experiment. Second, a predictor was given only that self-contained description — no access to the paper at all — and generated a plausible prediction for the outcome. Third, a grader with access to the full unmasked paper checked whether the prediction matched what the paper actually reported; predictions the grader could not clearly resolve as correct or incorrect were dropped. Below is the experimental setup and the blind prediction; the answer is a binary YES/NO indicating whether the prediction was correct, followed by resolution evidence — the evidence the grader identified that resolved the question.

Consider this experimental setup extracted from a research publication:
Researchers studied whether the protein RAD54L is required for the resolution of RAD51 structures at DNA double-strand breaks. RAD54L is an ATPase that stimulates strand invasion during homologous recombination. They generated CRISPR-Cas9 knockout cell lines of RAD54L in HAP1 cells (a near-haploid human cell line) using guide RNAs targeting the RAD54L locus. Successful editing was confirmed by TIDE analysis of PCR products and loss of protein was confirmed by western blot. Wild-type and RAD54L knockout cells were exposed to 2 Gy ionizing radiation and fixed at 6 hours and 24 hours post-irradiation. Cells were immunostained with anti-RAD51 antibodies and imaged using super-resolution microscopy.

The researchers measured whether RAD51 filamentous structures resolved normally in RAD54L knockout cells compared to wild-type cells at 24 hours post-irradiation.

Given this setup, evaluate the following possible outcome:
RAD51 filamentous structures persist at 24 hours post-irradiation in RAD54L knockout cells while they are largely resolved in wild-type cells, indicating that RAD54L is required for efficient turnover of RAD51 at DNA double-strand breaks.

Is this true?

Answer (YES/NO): YES